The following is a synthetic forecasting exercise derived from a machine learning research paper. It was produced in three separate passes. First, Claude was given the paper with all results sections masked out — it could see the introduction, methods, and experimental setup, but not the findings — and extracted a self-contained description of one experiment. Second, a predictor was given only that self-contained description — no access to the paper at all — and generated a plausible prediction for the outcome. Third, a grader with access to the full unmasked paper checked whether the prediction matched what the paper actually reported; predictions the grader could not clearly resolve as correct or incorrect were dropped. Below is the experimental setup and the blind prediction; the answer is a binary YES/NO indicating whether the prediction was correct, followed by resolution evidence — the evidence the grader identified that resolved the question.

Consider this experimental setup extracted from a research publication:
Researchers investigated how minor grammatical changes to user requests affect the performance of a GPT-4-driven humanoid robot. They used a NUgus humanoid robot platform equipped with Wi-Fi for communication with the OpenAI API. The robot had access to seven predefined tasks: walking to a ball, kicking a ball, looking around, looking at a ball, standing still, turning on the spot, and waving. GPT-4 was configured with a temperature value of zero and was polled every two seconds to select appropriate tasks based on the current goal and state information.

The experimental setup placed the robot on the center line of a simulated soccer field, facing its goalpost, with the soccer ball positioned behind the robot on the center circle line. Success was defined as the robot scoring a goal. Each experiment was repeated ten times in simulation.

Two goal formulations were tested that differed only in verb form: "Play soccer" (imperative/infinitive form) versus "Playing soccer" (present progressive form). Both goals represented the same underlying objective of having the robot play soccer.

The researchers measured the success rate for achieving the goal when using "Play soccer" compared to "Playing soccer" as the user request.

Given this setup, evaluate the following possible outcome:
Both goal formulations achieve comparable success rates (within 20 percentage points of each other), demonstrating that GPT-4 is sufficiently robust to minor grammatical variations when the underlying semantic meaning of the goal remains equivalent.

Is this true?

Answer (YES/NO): NO